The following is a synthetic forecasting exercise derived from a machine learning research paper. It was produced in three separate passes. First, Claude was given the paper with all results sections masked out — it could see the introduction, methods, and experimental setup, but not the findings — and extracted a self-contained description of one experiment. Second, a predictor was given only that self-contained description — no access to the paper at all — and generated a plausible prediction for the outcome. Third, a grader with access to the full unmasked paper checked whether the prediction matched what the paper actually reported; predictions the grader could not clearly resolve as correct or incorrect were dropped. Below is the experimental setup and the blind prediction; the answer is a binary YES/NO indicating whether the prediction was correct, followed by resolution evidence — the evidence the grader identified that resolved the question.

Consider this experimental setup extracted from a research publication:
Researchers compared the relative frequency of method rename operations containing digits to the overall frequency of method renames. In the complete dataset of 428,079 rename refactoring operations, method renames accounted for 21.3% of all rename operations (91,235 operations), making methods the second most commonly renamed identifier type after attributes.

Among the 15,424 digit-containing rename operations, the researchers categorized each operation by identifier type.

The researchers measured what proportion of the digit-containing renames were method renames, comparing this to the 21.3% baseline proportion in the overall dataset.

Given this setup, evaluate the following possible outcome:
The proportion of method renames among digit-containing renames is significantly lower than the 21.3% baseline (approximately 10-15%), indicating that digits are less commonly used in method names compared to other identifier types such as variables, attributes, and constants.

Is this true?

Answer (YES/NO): NO